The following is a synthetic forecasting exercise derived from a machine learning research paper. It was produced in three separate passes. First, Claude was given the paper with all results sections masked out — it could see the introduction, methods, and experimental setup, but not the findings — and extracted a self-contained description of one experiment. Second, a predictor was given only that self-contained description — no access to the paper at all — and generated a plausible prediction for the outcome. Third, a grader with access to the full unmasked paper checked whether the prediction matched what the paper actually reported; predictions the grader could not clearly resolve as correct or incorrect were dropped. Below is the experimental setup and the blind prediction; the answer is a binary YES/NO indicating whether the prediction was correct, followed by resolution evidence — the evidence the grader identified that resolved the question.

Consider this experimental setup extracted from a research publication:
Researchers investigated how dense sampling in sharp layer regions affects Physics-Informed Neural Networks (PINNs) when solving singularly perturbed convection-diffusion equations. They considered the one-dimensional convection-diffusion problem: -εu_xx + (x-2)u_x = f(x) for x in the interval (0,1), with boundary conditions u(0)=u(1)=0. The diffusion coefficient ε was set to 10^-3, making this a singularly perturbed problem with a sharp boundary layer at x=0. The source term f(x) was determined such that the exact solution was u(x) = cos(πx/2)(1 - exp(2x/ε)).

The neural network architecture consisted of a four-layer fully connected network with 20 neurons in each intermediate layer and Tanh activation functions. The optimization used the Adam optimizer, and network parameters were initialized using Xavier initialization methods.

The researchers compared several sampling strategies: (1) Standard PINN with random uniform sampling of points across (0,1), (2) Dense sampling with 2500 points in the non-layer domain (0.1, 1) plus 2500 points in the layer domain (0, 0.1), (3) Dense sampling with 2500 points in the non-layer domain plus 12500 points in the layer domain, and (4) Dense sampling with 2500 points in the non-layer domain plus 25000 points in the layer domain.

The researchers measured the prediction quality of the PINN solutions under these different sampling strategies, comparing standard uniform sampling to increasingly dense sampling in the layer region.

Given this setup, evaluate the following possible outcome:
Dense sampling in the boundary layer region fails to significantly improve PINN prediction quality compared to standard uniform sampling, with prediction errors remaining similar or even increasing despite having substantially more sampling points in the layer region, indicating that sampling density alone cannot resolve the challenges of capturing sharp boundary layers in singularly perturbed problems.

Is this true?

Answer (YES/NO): YES